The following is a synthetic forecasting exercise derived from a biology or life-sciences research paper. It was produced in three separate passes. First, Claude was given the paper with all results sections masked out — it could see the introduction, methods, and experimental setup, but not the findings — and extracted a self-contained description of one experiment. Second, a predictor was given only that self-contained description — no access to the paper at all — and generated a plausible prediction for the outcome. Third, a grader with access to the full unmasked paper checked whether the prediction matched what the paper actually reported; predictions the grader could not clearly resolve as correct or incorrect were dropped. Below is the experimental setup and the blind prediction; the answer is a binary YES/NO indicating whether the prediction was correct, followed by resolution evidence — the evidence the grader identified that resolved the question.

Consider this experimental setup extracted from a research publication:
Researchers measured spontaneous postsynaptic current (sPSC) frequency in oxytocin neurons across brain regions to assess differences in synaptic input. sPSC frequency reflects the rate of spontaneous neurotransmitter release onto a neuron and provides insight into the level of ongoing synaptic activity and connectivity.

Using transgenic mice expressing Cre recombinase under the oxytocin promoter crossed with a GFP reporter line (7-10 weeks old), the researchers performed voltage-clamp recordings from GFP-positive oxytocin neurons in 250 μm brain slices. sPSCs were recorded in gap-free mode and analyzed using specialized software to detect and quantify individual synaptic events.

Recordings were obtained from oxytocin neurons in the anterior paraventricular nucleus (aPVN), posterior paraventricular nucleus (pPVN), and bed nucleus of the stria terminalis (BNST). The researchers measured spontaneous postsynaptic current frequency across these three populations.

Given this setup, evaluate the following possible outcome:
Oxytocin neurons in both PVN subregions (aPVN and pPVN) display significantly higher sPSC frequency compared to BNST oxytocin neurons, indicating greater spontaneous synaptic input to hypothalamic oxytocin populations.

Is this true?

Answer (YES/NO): NO